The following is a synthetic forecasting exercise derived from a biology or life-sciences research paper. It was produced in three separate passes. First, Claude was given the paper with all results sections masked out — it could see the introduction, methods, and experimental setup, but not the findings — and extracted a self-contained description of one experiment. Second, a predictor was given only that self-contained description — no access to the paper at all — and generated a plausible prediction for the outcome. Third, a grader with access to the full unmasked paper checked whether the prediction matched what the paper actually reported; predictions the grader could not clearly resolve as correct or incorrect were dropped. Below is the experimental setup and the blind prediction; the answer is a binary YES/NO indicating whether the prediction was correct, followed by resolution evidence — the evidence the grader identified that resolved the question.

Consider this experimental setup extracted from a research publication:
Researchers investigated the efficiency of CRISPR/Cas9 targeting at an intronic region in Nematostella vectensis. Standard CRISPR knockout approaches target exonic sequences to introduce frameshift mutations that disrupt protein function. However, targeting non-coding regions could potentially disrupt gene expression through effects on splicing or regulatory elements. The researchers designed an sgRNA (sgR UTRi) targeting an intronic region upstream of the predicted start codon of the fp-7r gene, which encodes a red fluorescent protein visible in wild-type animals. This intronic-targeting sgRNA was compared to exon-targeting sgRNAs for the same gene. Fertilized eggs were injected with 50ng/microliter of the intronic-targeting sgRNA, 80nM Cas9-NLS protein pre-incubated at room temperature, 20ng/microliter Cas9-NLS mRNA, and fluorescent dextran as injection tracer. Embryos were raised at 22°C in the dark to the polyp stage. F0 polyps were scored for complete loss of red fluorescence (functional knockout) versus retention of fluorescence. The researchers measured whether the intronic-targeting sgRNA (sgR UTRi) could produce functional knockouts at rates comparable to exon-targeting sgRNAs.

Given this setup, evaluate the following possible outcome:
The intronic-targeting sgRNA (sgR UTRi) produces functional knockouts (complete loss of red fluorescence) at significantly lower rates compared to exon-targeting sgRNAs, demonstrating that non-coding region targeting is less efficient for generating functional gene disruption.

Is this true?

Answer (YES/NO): YES